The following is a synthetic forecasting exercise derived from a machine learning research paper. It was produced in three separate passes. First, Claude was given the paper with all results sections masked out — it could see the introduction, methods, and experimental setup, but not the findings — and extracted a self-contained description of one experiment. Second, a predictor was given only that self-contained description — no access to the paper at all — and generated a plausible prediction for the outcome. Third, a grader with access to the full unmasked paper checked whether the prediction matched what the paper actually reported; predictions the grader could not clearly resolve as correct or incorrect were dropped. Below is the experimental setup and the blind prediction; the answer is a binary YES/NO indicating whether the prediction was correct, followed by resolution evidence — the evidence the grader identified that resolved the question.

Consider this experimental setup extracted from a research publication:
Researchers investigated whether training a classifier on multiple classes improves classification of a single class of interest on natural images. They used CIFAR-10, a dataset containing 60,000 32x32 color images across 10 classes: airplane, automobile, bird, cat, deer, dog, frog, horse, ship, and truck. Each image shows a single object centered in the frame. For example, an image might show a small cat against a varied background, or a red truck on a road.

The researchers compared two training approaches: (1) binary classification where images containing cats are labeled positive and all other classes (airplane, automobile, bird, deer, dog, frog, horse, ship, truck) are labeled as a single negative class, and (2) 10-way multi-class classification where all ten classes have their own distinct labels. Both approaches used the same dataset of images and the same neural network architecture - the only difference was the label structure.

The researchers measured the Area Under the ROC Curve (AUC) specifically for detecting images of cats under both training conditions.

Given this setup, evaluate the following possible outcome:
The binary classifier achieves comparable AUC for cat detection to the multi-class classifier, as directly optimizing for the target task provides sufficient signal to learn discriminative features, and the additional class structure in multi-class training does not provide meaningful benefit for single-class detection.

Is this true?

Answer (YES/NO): NO